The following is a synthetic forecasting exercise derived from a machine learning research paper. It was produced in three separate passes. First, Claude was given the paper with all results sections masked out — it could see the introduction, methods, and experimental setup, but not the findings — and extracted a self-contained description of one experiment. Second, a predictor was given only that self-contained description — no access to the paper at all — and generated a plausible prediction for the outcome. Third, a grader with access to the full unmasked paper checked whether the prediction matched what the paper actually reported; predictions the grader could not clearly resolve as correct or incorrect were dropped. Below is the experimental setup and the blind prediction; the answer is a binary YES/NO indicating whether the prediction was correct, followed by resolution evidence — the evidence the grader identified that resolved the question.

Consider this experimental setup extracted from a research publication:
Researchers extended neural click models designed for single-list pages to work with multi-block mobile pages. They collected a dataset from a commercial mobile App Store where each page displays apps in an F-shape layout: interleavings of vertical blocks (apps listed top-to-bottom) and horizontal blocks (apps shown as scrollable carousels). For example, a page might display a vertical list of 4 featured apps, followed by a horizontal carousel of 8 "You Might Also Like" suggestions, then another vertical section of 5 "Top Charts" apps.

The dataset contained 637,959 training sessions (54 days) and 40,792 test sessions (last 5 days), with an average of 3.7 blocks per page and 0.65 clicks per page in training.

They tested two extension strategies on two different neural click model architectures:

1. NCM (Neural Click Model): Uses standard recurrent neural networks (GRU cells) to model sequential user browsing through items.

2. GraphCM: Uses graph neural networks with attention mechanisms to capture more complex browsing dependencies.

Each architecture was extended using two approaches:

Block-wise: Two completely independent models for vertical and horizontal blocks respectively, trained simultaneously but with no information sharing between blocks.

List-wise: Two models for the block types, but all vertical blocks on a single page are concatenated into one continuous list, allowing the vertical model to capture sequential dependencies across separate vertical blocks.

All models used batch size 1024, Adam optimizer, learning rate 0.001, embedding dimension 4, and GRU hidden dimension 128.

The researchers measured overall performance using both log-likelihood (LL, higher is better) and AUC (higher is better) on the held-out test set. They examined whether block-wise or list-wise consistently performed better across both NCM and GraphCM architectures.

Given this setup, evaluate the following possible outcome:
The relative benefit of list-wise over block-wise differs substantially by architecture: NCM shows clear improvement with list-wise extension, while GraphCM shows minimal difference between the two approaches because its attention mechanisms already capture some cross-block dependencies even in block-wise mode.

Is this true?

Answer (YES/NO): NO